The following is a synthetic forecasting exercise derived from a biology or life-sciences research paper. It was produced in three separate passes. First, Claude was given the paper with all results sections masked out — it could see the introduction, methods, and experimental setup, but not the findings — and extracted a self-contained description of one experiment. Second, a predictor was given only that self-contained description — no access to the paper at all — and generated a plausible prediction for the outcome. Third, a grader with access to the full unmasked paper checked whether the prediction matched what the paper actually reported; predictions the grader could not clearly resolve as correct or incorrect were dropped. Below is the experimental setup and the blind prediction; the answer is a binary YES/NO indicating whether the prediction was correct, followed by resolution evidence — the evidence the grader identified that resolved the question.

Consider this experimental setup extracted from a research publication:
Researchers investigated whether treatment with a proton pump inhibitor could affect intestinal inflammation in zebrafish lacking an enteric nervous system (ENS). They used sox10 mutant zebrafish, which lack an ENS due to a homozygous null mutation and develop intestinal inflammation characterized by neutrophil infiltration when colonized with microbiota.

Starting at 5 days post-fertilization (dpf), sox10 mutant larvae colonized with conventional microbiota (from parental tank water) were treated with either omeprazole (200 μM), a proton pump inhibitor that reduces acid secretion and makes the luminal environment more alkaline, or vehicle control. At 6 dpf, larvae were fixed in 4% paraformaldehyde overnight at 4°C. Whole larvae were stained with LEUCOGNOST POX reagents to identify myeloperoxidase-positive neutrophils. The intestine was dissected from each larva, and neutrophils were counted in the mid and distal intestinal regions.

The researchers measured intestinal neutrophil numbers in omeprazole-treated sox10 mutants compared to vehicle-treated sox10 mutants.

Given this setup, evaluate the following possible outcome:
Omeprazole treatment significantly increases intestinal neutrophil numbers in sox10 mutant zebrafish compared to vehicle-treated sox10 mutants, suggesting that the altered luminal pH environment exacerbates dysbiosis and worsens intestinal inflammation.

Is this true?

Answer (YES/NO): NO